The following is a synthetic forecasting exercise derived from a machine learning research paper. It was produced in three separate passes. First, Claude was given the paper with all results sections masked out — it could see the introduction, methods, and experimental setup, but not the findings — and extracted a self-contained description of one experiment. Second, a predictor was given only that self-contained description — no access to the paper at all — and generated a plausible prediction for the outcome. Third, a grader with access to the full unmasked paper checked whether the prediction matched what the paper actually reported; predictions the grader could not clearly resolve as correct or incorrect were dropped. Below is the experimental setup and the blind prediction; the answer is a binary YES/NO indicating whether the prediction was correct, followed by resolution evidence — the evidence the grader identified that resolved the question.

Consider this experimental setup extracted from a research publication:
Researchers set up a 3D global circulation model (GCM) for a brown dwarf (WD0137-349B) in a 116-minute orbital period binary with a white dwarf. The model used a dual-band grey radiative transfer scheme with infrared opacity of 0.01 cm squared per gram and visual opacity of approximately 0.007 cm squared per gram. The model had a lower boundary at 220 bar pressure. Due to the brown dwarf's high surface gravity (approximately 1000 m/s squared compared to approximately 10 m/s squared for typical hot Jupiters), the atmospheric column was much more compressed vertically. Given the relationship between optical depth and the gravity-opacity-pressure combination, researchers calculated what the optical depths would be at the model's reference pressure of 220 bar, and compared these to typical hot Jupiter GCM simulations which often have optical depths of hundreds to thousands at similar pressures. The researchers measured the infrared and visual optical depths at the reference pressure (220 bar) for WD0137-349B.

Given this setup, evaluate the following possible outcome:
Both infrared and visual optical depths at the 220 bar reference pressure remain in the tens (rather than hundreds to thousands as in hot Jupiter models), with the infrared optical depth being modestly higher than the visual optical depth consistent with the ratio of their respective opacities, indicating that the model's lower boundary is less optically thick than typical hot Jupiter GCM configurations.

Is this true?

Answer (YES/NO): YES